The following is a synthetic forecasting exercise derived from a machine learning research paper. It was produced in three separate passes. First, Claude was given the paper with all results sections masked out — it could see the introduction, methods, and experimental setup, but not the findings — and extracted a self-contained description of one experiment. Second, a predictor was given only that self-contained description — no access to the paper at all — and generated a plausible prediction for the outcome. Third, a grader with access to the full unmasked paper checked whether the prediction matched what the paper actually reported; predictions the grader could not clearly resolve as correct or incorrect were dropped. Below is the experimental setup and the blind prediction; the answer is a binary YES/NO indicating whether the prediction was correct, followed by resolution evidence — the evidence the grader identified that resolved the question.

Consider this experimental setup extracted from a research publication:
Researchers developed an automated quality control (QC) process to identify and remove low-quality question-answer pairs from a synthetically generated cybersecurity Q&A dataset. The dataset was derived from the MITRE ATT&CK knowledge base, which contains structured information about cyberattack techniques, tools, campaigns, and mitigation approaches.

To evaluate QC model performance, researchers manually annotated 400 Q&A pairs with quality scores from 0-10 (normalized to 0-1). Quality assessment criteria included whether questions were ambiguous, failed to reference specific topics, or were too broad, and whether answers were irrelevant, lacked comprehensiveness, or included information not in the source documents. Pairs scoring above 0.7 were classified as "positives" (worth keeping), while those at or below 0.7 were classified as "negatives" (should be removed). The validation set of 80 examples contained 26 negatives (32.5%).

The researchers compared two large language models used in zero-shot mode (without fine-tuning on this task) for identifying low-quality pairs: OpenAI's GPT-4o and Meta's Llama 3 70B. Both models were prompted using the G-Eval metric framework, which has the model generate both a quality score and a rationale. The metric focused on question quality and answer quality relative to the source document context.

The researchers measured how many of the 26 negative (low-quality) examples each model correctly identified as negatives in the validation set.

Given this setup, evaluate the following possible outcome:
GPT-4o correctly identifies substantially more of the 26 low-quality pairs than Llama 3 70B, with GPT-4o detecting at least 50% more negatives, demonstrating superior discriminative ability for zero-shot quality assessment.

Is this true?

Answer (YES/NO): NO